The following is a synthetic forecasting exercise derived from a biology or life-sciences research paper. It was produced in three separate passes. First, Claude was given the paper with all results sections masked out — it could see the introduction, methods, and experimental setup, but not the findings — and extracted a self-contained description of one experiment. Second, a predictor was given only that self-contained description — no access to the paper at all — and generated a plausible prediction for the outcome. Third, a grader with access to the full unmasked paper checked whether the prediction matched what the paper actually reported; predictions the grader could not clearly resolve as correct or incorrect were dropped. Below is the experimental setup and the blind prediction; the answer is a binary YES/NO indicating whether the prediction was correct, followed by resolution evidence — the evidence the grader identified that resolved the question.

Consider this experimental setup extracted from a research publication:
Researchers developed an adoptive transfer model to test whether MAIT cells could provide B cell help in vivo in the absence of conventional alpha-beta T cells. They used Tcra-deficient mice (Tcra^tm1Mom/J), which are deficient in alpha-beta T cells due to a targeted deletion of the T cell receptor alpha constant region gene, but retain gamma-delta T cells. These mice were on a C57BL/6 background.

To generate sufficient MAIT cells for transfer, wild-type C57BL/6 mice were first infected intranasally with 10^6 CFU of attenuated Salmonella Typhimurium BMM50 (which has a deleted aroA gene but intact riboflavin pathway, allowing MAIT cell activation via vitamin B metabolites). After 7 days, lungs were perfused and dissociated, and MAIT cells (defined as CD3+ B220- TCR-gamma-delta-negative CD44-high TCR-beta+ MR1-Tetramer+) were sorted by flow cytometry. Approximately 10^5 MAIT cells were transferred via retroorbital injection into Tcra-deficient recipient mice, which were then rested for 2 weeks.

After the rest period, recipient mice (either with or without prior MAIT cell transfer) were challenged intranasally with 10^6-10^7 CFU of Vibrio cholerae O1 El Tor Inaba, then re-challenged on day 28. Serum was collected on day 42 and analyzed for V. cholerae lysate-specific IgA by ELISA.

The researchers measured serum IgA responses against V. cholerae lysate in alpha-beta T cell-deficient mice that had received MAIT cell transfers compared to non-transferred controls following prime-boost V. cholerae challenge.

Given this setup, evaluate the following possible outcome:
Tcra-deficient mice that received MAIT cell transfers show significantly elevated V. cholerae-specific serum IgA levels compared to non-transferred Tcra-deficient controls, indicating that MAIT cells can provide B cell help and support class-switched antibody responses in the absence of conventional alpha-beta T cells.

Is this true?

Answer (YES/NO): YES